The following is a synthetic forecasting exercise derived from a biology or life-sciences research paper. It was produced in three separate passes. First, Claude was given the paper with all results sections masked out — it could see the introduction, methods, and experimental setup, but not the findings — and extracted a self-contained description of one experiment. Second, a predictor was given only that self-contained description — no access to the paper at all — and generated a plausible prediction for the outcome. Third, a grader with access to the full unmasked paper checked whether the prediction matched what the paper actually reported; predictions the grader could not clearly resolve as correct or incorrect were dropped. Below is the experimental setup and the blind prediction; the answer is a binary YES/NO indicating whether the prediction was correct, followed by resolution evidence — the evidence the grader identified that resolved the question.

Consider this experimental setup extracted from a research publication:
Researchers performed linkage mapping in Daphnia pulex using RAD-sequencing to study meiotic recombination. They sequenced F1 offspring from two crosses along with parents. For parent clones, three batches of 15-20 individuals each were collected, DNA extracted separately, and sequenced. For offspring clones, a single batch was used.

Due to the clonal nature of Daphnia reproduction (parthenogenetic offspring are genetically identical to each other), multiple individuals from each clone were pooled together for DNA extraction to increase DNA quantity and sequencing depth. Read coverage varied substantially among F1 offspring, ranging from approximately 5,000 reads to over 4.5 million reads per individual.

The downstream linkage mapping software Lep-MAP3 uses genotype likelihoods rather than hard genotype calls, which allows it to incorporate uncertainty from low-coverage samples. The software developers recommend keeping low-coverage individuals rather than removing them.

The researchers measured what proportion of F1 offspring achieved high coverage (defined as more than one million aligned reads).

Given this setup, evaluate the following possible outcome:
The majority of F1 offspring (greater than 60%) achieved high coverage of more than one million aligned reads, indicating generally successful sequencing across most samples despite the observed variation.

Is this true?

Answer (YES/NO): YES